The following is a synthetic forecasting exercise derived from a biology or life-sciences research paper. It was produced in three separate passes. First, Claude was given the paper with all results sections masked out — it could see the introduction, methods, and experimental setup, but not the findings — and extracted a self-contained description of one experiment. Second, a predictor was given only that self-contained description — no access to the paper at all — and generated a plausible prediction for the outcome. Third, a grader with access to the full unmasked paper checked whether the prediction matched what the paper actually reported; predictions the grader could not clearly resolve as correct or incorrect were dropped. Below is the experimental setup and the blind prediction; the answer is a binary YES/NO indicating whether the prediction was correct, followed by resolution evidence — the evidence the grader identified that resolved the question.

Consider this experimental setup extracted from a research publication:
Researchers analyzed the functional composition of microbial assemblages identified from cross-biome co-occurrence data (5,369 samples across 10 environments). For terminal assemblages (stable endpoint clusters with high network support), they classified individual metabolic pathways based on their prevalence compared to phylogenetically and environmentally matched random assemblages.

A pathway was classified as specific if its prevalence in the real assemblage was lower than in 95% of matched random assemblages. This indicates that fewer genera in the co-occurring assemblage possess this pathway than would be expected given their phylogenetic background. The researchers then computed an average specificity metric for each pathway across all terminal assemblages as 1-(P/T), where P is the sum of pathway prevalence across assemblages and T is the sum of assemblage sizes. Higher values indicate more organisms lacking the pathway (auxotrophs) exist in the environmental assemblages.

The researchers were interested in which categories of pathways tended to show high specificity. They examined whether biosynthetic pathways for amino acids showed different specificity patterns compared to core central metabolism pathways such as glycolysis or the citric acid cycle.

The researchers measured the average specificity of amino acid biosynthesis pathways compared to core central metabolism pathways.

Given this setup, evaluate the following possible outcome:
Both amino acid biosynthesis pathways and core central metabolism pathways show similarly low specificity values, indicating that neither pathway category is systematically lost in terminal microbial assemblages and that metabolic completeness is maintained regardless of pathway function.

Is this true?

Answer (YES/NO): NO